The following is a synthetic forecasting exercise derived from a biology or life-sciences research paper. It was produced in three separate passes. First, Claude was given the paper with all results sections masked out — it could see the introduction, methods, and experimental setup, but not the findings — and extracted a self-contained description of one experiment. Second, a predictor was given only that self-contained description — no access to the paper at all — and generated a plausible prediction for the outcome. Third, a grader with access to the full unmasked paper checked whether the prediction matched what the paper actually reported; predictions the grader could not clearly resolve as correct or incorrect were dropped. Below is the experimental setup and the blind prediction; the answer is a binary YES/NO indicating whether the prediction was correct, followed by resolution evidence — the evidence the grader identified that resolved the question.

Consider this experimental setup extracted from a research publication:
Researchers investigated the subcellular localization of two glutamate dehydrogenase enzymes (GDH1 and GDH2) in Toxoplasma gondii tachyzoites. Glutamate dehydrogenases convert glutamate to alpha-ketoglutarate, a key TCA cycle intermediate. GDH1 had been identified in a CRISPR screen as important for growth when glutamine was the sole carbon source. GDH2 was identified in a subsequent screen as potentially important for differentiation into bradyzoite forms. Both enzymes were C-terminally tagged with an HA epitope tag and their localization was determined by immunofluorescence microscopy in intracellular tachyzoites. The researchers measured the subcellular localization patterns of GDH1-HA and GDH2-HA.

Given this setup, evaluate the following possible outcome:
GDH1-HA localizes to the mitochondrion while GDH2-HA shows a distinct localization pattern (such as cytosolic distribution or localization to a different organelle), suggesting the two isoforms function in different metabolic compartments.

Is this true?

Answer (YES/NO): NO